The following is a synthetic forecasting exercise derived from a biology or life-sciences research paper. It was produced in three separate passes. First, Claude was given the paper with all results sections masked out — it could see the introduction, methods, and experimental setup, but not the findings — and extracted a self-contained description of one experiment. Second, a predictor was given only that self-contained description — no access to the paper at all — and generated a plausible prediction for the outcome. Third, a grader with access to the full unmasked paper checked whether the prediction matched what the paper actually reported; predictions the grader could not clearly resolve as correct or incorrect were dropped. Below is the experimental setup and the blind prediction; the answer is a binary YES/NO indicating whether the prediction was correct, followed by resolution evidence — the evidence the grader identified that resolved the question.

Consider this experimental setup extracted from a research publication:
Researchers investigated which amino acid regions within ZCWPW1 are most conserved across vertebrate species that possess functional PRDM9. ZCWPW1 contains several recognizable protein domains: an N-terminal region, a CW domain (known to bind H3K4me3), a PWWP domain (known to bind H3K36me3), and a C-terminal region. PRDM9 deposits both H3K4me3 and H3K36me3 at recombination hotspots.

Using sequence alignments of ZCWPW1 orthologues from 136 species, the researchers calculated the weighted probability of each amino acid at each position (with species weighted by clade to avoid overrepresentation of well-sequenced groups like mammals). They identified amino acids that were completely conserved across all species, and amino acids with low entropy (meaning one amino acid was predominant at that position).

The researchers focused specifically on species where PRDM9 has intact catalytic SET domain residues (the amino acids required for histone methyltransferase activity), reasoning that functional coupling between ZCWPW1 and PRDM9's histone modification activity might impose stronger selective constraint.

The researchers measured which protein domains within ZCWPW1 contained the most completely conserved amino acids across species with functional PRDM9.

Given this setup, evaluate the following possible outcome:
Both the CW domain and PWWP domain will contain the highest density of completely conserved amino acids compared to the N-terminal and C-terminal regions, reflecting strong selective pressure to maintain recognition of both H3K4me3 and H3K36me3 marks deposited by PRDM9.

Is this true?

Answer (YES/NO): YES